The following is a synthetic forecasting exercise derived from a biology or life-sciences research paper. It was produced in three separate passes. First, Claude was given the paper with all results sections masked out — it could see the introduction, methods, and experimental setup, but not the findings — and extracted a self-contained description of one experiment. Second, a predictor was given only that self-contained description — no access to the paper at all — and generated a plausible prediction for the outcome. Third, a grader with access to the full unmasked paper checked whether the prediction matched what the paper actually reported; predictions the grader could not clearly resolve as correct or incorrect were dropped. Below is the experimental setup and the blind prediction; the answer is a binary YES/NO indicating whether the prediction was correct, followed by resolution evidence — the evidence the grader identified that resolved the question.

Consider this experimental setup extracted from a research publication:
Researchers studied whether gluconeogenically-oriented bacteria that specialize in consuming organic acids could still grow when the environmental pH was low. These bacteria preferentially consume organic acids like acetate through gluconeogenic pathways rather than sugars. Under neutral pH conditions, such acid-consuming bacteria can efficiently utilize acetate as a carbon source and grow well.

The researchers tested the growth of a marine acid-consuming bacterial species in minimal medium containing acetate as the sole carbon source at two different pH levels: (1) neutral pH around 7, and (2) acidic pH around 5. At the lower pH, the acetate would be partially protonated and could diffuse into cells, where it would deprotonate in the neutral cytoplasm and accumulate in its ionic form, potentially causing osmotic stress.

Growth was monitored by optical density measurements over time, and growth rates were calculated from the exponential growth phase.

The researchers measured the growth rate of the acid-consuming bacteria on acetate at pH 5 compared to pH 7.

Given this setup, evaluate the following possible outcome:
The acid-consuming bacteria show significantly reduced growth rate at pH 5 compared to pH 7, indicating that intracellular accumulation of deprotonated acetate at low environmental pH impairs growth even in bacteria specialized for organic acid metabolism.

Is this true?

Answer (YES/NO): YES